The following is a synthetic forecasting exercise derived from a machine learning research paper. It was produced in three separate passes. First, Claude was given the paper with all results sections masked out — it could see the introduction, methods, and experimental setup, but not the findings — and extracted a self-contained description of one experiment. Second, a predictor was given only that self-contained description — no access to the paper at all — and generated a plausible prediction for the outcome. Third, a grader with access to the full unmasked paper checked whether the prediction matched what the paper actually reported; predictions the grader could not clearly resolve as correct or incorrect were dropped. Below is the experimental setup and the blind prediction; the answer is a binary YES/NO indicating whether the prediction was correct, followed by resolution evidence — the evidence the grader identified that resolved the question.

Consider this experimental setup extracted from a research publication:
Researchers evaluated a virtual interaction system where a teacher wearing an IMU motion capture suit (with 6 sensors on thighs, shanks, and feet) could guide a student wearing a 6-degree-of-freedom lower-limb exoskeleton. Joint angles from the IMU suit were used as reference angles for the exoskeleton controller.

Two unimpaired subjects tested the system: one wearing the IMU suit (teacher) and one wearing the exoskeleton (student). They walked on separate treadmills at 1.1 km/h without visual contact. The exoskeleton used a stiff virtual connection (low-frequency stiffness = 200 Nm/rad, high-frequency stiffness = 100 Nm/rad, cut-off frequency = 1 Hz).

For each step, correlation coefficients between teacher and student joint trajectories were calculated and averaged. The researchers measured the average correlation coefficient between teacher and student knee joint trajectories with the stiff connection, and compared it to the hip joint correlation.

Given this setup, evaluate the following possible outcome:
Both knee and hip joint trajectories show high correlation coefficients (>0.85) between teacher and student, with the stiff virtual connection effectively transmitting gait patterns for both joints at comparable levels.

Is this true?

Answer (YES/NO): NO